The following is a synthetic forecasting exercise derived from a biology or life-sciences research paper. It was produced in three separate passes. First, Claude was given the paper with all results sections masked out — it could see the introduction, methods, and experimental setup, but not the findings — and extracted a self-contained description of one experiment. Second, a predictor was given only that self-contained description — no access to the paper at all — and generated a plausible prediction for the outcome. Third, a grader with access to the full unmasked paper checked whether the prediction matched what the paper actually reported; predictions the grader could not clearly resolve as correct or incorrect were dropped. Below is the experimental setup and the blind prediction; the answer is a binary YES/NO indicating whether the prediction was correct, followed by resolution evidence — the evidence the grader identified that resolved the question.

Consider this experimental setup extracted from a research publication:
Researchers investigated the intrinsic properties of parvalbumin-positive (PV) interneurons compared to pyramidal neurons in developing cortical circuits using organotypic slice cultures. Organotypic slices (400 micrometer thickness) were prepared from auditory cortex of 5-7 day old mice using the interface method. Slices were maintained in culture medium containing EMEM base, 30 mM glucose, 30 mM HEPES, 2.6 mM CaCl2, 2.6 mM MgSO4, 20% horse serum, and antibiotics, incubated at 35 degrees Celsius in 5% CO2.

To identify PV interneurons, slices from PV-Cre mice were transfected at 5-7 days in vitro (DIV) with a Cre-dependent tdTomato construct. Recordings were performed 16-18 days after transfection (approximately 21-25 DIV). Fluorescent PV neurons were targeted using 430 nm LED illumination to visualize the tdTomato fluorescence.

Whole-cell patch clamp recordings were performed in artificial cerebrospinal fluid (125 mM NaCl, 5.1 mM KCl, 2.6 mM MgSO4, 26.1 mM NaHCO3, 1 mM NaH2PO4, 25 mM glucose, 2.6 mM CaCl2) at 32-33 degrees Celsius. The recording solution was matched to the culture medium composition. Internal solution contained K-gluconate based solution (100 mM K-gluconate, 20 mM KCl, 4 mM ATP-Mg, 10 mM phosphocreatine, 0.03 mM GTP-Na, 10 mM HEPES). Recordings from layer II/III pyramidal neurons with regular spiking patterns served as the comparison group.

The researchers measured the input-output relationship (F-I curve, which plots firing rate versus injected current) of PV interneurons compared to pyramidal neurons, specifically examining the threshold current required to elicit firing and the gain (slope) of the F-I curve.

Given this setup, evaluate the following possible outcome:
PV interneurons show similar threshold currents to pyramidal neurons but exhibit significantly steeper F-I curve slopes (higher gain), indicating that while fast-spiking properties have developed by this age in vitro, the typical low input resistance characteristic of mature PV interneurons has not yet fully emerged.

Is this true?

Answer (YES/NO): NO